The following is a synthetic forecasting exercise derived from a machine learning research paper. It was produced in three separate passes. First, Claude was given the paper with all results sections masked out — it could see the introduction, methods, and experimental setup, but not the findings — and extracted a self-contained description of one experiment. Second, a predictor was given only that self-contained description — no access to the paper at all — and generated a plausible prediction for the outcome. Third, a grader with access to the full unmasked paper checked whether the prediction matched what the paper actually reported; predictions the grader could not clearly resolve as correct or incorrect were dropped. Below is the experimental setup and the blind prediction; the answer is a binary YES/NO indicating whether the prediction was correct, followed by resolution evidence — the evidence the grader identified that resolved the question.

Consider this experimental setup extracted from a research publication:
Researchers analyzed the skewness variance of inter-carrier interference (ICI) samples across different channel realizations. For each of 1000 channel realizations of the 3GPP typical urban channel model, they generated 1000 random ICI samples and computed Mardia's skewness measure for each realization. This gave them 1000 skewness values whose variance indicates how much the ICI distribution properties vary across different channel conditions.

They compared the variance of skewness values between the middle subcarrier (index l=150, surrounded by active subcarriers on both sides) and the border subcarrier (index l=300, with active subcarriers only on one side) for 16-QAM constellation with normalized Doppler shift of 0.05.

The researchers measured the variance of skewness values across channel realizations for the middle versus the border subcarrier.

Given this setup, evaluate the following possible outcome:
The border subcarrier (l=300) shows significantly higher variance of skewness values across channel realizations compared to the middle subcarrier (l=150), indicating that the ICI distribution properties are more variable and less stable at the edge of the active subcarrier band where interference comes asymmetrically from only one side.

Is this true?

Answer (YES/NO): NO